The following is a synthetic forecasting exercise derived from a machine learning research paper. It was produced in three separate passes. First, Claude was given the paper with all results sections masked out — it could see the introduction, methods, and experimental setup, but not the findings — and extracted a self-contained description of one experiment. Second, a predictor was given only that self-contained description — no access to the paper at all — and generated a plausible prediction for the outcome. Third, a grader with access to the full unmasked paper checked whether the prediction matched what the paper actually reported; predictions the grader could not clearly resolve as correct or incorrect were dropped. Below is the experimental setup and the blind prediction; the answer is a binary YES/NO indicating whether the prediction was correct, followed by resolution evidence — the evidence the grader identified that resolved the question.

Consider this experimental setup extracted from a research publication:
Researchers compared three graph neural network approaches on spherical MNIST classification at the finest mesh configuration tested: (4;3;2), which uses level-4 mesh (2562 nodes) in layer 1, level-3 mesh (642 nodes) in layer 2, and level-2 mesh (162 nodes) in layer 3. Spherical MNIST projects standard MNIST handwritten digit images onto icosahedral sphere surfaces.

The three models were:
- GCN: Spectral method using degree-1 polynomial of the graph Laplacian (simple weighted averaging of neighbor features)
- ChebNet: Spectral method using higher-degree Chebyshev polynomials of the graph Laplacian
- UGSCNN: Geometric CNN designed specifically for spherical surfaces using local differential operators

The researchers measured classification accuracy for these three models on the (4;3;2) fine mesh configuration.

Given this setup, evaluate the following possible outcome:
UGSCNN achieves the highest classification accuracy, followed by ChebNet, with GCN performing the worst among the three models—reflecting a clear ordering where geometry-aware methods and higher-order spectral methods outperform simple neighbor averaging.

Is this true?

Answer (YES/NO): NO